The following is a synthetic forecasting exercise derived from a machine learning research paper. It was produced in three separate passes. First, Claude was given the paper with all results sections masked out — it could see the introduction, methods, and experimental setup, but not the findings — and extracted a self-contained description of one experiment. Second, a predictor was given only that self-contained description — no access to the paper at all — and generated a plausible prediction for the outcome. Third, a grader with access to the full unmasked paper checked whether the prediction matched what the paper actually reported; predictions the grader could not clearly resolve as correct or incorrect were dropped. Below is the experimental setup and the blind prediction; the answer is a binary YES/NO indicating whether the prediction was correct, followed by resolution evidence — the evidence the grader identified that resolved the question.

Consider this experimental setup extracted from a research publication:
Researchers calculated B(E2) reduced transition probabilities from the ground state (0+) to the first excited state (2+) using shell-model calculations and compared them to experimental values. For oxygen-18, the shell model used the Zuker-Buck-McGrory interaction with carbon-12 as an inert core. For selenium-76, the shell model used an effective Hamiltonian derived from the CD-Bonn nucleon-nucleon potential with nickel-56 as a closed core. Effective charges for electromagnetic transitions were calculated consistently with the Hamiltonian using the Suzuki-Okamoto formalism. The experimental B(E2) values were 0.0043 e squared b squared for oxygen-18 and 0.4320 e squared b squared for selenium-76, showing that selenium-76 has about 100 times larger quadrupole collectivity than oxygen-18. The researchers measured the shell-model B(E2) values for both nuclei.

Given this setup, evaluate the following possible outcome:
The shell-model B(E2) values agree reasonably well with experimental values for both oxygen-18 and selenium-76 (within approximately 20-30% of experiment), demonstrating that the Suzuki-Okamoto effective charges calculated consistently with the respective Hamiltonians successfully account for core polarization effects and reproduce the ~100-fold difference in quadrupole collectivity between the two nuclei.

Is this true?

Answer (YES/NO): YES